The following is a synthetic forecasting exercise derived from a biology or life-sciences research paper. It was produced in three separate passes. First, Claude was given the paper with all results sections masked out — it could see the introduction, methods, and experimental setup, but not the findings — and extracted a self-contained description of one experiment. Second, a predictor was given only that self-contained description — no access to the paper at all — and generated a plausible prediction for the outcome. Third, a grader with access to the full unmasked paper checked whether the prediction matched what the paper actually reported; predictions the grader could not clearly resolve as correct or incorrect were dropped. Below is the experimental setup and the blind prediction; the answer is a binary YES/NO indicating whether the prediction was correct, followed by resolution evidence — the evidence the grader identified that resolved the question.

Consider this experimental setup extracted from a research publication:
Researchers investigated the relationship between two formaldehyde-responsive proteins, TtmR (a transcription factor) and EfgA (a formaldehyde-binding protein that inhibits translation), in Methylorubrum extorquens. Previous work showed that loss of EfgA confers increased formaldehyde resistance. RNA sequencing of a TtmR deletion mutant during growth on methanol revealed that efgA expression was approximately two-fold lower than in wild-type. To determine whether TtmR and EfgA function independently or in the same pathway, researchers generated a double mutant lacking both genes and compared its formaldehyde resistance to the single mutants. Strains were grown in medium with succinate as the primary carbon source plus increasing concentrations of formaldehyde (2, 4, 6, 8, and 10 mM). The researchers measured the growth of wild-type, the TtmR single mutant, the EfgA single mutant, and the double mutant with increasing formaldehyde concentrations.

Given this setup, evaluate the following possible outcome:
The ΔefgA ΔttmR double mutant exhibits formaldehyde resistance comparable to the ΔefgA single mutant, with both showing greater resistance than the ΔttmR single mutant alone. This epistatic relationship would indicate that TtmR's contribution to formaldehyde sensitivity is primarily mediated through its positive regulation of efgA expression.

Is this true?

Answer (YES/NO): NO